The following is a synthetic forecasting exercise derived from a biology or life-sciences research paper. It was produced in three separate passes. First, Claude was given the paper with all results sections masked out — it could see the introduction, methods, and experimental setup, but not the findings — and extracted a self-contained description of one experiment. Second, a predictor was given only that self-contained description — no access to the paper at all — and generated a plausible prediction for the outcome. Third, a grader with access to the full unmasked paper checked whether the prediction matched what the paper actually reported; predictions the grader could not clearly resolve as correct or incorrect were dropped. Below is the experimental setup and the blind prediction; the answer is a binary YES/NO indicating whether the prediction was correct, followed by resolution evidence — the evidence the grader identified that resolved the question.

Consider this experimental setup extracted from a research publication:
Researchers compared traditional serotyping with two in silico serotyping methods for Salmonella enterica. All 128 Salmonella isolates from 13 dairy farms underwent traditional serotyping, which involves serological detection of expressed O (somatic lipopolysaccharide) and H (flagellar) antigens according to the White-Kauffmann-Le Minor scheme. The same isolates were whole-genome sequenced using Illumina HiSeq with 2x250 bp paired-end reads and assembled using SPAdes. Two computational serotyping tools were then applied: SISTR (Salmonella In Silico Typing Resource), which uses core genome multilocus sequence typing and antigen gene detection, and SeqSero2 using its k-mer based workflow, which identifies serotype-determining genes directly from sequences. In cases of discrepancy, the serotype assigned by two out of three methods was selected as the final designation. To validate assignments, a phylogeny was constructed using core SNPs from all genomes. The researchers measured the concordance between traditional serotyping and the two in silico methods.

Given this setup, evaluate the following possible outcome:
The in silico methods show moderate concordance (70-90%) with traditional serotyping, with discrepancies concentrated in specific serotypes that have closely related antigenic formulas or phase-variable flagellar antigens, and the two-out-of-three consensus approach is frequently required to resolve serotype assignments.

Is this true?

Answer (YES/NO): NO